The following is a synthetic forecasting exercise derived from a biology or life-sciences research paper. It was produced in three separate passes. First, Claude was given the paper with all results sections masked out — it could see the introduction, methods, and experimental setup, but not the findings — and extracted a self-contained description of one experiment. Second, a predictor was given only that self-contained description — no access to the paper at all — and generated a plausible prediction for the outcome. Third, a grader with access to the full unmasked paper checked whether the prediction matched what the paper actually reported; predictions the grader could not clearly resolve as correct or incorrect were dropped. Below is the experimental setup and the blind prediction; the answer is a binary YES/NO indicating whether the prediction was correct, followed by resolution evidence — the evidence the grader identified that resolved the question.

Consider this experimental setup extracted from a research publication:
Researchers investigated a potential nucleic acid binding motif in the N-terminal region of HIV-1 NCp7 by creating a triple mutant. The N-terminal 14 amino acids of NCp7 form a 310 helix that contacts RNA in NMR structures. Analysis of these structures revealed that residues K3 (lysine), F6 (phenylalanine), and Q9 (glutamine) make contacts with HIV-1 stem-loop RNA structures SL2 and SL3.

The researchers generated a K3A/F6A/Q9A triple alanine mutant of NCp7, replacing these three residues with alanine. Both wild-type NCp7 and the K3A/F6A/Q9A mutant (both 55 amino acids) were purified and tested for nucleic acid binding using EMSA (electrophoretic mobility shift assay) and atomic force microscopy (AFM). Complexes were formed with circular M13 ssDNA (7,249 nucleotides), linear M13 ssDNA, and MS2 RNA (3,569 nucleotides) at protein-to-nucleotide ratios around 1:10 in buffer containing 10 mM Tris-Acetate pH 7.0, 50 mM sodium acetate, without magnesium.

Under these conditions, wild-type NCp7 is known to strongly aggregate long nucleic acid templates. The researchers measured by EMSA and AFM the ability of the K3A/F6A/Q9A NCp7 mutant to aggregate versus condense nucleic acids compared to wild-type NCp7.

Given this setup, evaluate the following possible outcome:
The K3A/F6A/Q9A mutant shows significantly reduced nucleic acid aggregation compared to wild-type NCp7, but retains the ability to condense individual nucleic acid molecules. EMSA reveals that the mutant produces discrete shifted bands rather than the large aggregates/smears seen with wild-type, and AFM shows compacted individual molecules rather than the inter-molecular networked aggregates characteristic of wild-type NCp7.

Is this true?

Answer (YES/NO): YES